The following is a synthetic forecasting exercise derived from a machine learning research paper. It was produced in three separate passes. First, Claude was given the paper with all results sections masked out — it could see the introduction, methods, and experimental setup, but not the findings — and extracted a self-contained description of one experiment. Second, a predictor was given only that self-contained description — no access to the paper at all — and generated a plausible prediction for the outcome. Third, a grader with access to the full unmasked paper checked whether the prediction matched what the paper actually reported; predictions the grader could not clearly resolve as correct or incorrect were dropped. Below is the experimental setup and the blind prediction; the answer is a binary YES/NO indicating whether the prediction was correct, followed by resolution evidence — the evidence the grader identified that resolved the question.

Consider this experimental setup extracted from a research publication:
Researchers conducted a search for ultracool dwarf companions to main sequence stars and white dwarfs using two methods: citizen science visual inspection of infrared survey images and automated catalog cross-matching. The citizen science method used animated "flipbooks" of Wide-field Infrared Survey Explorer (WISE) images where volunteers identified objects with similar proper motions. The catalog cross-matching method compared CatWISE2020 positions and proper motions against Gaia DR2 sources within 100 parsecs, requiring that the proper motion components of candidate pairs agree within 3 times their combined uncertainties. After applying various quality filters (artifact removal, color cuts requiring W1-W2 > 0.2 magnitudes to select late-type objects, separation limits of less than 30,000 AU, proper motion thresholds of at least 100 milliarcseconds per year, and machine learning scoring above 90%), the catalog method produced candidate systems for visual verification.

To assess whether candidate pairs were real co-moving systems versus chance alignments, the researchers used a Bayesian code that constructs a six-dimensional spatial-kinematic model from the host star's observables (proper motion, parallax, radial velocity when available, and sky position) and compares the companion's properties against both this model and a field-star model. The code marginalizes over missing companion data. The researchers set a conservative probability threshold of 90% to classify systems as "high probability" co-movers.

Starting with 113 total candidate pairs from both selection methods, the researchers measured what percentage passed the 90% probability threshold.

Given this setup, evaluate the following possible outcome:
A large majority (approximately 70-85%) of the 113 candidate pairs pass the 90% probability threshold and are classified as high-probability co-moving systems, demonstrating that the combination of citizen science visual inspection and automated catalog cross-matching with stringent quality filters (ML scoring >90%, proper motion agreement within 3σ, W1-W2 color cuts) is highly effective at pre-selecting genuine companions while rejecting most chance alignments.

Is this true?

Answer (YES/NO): YES